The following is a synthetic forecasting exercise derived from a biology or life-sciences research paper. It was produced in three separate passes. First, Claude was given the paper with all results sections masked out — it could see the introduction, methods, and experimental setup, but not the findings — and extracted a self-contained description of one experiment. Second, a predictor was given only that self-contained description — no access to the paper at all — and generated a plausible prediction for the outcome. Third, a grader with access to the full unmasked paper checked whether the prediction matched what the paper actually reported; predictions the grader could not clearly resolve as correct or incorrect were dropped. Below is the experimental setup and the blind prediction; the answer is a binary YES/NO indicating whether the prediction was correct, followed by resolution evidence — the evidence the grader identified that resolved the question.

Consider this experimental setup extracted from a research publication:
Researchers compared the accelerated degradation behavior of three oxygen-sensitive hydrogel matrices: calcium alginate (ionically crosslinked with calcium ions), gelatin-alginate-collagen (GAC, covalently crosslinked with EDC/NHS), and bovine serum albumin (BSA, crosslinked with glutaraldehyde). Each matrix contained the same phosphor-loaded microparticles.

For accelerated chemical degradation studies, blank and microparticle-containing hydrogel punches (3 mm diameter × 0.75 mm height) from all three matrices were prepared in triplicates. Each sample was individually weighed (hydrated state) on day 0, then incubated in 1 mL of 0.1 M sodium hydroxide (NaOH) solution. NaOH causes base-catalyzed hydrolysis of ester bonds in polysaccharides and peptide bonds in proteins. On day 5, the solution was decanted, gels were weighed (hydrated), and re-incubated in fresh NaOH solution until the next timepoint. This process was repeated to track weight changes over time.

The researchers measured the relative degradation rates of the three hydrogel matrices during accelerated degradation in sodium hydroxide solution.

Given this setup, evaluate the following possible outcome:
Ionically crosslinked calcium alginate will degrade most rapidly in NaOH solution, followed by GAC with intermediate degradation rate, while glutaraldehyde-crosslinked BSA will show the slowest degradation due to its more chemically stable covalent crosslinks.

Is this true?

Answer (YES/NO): NO